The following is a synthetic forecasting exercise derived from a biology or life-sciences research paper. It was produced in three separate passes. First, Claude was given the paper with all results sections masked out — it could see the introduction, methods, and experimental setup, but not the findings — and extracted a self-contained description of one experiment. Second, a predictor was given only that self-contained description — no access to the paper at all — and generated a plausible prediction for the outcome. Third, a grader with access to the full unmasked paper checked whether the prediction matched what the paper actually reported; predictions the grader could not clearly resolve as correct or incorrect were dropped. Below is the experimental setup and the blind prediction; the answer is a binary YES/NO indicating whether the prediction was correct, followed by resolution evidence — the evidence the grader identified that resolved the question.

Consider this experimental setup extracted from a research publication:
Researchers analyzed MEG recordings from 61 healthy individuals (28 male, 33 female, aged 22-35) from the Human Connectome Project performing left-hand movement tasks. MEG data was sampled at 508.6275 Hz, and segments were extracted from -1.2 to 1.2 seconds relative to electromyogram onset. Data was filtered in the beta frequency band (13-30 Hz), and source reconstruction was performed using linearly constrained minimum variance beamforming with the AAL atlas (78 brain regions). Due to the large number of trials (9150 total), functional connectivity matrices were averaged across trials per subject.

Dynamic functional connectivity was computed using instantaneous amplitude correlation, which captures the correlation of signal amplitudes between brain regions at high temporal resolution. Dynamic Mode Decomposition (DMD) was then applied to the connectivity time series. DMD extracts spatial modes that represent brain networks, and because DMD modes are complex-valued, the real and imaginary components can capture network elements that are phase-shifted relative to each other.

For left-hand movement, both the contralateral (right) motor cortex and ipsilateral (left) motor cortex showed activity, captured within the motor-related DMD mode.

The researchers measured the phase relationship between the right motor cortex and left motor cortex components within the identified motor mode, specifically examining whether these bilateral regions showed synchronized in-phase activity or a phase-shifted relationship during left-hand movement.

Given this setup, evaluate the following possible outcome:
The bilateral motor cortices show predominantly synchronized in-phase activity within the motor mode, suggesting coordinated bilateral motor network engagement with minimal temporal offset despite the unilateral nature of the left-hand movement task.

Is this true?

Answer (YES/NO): NO